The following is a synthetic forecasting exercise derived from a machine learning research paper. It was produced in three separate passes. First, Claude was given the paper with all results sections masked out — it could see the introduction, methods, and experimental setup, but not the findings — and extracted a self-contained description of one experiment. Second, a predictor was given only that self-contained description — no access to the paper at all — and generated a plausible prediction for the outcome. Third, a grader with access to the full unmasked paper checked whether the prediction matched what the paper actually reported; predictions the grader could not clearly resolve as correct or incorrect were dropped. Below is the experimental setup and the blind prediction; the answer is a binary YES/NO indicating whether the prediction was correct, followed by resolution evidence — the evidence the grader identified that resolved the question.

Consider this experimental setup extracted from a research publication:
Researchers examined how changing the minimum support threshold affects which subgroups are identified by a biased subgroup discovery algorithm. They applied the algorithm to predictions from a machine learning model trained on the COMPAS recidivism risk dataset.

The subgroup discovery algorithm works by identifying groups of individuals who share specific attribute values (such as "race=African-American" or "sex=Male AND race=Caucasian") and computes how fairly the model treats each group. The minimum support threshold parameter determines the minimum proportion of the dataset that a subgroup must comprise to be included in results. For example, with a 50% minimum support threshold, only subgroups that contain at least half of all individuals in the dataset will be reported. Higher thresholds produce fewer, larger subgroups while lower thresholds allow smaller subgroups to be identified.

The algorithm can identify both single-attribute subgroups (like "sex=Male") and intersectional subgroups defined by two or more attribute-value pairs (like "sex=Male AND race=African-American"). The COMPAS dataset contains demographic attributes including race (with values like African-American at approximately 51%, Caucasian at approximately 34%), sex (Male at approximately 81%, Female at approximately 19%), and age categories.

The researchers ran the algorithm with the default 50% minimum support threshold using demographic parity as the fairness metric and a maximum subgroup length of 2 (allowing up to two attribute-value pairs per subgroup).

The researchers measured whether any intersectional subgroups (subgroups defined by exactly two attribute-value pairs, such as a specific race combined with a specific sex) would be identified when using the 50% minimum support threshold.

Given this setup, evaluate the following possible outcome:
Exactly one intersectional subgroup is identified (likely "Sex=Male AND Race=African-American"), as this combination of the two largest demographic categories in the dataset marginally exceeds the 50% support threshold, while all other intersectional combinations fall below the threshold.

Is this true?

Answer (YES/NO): NO